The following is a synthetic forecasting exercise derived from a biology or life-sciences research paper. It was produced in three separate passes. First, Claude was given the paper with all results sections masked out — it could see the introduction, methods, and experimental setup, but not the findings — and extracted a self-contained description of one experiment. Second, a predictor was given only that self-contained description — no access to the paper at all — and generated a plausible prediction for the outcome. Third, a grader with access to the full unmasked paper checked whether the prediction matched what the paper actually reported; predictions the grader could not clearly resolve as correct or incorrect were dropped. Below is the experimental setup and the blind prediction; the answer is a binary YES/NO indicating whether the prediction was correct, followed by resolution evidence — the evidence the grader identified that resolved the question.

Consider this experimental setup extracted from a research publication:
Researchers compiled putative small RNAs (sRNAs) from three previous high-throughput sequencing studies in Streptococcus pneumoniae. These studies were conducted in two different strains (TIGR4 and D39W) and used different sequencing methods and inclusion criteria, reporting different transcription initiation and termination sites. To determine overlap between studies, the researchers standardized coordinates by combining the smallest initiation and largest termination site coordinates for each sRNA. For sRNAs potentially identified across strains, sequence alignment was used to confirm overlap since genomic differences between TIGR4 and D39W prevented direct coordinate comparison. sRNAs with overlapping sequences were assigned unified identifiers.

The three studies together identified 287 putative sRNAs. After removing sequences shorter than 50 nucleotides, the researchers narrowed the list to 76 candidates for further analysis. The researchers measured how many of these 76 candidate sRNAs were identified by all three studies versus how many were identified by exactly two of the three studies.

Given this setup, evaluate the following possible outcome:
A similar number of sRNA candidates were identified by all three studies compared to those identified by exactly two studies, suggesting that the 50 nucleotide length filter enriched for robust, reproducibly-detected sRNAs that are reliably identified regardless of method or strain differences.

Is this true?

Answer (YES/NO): NO